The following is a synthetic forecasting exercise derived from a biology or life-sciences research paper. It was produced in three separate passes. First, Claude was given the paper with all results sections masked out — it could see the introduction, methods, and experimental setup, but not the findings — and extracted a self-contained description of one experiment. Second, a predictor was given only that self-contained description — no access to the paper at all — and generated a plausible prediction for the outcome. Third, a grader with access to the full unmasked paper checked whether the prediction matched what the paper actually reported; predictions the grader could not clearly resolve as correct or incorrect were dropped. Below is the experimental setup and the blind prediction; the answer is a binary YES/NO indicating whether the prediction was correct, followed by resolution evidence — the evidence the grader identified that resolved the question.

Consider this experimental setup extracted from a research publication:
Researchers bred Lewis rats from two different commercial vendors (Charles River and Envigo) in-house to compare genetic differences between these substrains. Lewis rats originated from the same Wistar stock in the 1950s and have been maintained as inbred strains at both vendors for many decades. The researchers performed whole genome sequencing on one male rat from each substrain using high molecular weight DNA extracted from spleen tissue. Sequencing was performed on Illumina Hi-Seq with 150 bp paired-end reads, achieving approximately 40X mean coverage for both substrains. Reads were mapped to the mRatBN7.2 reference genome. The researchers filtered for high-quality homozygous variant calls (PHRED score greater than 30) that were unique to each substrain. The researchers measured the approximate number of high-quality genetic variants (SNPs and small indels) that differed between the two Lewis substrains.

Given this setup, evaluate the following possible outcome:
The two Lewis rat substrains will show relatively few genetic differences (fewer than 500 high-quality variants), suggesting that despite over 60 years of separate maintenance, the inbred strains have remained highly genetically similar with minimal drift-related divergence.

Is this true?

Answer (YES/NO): NO